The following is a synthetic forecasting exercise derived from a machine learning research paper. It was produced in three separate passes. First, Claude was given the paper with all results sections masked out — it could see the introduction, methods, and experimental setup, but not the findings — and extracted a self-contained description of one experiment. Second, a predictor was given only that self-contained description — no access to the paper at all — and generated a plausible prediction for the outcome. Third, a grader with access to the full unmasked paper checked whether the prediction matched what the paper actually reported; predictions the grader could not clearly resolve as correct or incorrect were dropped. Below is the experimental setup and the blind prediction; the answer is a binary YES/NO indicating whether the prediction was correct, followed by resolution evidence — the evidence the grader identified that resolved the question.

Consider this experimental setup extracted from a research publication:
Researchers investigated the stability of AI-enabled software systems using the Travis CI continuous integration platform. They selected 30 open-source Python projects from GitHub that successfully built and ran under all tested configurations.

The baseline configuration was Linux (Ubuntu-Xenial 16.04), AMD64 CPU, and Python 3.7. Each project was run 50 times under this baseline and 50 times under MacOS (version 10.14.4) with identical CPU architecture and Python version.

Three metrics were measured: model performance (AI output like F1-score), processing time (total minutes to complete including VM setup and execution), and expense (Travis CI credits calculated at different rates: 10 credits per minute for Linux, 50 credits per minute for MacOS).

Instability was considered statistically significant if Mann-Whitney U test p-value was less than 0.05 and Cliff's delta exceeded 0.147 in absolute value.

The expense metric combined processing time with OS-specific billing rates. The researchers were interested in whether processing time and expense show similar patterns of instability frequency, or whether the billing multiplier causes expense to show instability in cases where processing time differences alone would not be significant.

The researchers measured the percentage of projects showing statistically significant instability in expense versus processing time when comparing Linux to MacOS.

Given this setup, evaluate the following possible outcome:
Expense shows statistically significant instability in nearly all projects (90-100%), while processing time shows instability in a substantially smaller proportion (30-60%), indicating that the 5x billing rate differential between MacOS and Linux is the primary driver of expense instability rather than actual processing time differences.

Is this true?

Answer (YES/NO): NO